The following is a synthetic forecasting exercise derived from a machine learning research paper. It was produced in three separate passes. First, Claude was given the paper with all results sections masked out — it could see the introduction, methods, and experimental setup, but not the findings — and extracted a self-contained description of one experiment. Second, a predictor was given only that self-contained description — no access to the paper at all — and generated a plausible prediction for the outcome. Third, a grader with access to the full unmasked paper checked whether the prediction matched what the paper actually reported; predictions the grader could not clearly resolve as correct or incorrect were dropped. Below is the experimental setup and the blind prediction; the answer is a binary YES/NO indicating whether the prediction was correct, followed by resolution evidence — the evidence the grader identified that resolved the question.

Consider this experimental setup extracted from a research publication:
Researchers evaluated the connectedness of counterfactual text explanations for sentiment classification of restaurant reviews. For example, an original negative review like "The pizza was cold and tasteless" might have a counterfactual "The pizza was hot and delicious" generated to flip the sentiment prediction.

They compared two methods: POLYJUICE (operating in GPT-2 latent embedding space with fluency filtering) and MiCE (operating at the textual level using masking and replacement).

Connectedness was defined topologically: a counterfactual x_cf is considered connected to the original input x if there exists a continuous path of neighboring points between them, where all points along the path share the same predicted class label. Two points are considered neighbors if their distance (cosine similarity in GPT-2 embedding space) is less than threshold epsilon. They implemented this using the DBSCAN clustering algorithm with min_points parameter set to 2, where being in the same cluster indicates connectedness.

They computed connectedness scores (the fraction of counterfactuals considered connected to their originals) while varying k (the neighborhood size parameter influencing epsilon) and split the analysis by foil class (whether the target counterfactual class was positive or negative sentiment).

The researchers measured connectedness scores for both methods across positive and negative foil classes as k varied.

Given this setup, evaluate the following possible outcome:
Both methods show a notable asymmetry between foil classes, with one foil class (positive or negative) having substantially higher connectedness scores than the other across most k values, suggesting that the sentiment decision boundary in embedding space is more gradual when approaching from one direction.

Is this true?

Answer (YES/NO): NO